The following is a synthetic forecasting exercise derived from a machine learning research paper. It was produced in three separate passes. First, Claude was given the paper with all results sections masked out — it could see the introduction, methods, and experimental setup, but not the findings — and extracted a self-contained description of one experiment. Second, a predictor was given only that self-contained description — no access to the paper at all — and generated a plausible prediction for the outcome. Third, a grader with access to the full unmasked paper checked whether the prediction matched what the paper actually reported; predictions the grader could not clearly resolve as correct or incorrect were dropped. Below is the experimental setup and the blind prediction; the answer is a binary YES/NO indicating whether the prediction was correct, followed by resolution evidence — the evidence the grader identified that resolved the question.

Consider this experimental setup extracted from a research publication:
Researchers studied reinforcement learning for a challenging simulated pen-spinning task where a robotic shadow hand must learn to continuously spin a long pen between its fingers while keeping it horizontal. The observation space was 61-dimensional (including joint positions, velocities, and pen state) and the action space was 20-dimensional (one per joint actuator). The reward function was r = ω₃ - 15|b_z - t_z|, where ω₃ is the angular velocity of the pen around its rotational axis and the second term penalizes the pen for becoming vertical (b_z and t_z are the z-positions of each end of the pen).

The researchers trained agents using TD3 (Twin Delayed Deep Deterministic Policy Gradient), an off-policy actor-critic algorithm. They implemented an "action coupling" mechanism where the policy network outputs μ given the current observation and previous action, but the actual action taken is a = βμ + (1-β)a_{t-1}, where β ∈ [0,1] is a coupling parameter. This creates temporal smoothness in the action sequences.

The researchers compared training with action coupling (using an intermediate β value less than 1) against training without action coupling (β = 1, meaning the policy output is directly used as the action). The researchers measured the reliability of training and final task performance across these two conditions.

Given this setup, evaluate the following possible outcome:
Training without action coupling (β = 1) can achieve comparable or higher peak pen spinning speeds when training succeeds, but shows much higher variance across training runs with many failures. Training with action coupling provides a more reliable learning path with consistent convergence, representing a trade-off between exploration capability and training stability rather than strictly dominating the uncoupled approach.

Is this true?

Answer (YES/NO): NO